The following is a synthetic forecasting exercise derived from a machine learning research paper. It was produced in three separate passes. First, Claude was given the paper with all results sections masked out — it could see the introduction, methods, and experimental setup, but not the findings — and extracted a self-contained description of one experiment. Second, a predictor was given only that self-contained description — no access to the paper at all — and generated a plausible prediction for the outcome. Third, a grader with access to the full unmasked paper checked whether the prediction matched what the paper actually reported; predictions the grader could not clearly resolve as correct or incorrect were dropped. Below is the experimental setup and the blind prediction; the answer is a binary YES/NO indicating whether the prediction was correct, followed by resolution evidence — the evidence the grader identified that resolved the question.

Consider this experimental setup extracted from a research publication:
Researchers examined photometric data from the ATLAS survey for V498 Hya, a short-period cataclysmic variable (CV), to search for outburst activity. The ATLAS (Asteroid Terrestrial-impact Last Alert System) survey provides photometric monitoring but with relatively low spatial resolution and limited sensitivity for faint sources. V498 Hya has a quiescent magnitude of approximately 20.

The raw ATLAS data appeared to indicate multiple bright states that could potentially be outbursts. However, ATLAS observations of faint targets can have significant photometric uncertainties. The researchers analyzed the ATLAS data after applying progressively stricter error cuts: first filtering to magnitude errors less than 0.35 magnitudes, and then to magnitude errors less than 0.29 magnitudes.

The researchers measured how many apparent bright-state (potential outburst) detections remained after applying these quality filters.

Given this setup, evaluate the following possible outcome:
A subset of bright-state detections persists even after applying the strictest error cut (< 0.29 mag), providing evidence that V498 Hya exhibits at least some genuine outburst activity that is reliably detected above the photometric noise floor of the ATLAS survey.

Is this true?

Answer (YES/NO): NO